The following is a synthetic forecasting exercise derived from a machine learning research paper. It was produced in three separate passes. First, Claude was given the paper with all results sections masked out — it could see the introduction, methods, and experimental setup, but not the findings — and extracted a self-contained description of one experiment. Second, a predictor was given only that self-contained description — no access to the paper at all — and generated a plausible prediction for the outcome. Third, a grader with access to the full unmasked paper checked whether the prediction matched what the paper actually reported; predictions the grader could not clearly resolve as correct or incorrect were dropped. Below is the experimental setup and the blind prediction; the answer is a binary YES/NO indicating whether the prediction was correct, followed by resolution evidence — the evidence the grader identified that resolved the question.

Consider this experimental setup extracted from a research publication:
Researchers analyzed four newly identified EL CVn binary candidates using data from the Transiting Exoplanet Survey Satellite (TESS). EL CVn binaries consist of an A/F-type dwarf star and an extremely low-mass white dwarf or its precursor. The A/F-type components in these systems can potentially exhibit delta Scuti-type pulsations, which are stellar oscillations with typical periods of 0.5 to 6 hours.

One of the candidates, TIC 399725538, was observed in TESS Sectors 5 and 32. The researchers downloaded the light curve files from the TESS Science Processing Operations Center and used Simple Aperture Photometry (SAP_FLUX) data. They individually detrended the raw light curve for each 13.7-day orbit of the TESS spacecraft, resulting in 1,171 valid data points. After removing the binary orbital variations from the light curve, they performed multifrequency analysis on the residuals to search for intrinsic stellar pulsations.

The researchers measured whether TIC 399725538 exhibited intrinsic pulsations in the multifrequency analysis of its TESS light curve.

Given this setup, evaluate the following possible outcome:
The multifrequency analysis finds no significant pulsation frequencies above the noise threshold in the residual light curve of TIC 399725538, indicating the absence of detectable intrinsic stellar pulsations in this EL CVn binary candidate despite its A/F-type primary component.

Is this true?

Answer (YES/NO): YES